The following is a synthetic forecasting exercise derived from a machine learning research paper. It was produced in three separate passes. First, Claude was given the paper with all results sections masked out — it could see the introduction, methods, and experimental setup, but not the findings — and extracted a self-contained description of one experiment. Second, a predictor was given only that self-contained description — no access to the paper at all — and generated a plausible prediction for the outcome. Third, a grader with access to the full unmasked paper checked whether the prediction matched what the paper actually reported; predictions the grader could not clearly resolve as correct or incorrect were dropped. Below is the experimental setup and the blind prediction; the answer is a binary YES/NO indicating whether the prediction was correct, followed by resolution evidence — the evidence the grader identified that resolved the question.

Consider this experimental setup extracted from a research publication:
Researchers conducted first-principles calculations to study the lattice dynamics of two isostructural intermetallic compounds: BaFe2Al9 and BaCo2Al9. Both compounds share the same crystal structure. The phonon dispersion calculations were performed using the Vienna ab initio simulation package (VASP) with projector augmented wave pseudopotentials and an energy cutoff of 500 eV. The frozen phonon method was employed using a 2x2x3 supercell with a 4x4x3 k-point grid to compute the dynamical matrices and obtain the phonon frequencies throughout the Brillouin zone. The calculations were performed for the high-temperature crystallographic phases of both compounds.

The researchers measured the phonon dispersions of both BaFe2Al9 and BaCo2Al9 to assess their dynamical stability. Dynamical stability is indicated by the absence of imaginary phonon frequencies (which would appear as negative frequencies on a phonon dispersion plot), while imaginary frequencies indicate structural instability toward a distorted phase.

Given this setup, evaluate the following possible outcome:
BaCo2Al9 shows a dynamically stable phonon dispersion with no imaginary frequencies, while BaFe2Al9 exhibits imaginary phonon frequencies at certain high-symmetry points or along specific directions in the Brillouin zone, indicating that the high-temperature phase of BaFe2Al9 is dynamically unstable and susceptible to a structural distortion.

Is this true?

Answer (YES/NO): NO